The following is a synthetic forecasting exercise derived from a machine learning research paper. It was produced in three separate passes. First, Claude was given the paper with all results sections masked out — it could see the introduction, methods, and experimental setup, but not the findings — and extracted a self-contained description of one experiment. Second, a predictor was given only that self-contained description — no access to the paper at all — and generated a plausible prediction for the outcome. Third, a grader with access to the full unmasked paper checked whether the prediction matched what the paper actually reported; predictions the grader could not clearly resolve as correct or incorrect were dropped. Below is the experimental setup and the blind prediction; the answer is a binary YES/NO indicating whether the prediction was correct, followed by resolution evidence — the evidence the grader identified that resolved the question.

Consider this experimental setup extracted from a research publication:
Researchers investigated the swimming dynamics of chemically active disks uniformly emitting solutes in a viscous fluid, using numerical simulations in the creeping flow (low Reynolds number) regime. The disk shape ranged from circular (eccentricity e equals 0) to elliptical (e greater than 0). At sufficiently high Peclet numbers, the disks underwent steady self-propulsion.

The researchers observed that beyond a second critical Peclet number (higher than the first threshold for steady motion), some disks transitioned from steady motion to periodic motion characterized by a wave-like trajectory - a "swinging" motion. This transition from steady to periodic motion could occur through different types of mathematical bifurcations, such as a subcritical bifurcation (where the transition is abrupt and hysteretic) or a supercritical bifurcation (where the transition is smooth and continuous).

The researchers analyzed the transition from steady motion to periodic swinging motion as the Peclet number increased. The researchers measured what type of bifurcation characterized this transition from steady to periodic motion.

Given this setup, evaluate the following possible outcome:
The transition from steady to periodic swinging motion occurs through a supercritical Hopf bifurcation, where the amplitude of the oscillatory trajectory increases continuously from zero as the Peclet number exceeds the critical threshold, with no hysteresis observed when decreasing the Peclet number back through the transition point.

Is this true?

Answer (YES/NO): YES